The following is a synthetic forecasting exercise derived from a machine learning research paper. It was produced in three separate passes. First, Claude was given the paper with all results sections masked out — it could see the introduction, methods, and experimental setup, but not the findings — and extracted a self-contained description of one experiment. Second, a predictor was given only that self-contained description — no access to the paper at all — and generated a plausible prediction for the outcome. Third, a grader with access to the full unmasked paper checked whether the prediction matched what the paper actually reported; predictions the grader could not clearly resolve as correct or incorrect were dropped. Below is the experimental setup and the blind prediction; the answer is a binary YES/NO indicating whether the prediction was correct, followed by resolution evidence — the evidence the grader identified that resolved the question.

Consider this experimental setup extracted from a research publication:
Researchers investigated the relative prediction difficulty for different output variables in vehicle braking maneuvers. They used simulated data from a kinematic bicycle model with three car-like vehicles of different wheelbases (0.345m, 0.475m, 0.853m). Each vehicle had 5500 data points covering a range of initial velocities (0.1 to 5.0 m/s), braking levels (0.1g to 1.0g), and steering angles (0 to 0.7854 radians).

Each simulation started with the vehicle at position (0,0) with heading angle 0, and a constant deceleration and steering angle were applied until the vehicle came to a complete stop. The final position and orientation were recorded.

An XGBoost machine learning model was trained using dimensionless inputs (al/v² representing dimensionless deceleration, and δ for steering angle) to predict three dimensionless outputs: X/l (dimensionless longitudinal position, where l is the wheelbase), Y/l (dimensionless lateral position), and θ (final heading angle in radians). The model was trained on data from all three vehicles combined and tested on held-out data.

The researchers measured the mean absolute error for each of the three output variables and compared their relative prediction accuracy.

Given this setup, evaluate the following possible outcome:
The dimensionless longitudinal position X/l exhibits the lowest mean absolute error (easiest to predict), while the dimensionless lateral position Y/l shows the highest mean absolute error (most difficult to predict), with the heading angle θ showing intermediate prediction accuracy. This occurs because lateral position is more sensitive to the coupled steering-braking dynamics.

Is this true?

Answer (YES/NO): NO